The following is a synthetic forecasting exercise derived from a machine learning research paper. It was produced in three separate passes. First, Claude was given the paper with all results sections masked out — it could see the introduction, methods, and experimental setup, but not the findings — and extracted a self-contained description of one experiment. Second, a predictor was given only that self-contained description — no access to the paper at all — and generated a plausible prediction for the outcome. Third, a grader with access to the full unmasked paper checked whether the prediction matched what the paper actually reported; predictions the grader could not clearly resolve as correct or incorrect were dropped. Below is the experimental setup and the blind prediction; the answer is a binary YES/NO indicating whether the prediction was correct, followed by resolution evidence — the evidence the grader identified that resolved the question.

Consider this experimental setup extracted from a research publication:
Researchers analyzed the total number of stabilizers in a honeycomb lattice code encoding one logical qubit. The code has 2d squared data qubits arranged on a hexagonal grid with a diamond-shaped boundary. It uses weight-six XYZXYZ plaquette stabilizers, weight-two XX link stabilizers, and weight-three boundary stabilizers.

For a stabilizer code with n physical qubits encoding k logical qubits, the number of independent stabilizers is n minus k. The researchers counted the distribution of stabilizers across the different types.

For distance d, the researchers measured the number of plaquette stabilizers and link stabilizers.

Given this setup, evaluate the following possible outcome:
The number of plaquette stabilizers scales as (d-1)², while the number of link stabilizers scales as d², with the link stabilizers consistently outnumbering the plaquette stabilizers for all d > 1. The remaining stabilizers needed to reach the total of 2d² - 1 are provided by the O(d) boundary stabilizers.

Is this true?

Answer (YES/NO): YES